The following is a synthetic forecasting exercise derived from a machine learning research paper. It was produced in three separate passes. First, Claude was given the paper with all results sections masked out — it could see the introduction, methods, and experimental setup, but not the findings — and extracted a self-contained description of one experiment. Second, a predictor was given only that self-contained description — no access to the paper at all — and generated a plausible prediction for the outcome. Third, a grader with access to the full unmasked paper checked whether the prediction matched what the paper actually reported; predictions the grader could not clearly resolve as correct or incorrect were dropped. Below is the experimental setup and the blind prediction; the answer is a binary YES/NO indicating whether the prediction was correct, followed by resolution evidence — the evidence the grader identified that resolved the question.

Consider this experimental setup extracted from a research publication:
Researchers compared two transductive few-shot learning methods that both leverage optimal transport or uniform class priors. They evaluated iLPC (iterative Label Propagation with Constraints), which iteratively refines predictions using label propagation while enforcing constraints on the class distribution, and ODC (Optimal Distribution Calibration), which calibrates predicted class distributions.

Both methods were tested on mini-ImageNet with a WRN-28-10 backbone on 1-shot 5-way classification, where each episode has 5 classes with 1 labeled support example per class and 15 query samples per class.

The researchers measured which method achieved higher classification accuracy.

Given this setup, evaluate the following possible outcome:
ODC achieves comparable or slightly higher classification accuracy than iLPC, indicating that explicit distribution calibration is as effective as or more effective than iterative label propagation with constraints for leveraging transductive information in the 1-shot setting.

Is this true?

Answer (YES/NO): NO